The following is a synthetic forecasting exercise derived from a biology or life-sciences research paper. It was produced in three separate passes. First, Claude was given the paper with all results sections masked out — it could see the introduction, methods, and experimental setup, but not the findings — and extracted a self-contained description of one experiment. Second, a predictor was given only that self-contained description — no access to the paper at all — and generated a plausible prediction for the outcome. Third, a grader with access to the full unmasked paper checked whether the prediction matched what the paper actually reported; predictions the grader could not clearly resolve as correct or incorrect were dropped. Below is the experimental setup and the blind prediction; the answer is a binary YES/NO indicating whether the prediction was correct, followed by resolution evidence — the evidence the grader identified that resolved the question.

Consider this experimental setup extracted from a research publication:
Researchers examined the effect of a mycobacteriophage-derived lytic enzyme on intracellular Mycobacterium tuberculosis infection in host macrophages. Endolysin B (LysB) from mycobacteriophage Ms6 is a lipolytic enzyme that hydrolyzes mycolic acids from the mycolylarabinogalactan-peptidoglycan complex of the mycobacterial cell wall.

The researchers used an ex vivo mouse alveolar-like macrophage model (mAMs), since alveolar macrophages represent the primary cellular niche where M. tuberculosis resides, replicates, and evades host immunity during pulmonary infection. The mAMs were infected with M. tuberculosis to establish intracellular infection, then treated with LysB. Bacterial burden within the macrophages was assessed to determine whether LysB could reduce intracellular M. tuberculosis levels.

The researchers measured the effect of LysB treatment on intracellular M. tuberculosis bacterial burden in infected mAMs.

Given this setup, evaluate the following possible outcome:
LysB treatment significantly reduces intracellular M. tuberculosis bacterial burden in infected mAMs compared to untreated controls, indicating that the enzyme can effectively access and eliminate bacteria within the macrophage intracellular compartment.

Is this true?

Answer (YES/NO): YES